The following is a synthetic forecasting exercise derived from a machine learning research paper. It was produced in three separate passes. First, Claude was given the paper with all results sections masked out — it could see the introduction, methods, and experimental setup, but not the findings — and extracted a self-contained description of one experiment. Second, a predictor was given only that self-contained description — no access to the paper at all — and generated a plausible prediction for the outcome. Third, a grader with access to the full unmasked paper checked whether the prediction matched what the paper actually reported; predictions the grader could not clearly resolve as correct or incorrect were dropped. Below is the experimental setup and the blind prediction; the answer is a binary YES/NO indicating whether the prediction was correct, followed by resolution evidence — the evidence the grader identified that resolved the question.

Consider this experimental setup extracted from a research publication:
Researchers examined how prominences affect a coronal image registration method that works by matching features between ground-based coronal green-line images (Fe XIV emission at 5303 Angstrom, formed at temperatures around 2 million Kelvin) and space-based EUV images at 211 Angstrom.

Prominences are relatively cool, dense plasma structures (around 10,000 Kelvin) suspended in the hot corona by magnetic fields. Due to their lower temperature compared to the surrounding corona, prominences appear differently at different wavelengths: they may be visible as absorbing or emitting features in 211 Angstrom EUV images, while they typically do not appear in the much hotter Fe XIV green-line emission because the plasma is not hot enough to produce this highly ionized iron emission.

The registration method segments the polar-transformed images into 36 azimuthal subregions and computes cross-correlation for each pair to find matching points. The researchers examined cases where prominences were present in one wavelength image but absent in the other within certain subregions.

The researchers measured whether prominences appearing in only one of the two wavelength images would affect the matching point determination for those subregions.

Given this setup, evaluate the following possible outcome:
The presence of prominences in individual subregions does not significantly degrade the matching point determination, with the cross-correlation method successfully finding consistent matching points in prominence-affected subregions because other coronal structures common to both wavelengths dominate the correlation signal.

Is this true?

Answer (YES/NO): NO